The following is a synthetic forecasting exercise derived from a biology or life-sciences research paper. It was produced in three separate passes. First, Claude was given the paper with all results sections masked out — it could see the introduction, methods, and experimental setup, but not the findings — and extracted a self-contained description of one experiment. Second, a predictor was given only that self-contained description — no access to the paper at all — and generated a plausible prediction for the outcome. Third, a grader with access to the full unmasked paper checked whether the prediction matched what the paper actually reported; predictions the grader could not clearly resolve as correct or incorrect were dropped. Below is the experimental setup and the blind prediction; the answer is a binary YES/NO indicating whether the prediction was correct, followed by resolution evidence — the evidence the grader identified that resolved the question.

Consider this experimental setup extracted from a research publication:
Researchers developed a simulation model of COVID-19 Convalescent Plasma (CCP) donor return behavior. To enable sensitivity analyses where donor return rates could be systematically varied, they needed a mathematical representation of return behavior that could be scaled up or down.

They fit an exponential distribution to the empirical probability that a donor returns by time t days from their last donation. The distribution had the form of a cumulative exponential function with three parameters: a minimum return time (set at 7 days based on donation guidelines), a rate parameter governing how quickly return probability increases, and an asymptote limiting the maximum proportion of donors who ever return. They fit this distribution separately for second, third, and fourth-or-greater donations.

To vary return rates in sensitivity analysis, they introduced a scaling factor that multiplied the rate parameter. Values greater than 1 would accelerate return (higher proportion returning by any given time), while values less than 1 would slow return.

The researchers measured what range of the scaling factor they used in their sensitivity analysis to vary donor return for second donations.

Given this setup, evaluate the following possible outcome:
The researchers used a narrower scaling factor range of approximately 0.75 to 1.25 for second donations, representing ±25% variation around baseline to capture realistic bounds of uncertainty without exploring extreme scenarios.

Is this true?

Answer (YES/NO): NO